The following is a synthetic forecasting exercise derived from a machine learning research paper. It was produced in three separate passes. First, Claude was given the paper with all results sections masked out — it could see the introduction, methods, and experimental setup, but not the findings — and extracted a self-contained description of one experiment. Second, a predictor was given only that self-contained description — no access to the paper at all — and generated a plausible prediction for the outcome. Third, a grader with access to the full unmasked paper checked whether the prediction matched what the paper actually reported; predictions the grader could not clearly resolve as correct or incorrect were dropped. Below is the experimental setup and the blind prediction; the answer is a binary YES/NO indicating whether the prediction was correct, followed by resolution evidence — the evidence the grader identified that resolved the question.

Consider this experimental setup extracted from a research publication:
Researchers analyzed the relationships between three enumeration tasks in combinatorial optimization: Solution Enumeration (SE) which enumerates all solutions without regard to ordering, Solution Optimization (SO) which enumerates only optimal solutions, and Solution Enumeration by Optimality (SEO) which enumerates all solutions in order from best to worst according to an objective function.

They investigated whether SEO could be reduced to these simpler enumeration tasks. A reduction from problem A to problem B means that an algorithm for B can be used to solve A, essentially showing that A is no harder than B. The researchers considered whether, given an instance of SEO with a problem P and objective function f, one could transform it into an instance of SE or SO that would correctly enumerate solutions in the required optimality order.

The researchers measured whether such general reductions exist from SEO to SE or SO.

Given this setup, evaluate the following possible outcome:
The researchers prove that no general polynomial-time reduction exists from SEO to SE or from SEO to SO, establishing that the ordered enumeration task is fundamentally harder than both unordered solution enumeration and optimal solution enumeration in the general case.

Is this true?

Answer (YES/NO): NO